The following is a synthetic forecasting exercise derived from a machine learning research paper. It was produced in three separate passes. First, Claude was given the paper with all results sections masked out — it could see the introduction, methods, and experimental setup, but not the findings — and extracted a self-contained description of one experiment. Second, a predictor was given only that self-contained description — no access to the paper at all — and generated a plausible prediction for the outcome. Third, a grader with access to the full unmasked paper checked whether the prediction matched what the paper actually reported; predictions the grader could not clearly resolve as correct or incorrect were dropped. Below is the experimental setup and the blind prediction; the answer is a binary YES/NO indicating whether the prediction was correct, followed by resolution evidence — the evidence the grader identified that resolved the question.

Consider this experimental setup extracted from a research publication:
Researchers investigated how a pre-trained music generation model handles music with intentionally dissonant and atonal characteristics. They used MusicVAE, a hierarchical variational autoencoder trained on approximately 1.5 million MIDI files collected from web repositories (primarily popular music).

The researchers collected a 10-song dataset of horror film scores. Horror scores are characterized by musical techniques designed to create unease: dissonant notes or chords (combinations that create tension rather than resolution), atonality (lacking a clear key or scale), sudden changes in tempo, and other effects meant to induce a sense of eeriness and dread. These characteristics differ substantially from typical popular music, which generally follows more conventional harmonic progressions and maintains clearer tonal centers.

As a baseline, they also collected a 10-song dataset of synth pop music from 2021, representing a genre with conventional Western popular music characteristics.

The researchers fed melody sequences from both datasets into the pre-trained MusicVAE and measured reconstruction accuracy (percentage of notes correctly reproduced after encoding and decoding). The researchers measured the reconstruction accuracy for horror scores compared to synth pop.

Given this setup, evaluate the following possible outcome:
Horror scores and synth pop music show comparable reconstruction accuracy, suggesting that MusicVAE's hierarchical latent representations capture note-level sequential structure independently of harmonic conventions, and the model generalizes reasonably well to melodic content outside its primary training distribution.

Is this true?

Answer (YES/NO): NO